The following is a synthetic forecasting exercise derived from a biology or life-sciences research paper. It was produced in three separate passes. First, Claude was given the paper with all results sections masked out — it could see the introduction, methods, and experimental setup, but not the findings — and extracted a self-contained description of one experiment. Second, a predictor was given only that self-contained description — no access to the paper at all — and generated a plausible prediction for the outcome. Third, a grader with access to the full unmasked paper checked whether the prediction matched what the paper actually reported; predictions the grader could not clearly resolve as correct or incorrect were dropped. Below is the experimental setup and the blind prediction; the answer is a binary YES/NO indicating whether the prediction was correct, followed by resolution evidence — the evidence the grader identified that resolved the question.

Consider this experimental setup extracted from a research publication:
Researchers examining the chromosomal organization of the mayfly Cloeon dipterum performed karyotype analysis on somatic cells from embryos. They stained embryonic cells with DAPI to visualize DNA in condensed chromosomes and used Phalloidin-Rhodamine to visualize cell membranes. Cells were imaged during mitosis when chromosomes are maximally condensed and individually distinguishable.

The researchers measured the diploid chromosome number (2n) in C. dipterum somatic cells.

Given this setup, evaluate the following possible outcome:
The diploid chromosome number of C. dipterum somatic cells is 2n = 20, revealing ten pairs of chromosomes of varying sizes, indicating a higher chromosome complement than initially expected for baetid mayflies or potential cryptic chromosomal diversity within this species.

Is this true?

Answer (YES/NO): NO